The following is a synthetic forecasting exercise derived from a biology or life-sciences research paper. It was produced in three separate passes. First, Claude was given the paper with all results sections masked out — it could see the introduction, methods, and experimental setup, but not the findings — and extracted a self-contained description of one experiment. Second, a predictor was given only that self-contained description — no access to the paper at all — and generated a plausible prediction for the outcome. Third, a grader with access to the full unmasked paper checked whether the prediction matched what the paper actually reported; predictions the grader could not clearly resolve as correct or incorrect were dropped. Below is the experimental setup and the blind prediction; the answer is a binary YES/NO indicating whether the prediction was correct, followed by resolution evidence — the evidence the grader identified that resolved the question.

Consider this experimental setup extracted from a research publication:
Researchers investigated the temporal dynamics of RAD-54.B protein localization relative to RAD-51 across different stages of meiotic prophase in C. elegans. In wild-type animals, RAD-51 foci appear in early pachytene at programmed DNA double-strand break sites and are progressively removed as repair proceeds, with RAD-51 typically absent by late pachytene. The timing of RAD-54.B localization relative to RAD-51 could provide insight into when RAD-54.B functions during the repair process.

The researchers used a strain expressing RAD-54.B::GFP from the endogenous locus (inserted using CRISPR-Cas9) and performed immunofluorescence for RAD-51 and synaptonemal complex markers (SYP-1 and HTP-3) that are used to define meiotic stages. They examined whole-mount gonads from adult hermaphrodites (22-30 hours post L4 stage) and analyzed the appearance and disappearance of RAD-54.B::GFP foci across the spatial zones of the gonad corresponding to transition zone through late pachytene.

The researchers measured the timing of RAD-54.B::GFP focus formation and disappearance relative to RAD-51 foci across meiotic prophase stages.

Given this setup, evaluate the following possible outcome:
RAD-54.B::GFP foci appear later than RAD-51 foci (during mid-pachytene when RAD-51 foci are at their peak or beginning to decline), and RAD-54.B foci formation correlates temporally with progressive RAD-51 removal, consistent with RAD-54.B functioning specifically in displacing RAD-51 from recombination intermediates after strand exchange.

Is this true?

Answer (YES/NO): NO